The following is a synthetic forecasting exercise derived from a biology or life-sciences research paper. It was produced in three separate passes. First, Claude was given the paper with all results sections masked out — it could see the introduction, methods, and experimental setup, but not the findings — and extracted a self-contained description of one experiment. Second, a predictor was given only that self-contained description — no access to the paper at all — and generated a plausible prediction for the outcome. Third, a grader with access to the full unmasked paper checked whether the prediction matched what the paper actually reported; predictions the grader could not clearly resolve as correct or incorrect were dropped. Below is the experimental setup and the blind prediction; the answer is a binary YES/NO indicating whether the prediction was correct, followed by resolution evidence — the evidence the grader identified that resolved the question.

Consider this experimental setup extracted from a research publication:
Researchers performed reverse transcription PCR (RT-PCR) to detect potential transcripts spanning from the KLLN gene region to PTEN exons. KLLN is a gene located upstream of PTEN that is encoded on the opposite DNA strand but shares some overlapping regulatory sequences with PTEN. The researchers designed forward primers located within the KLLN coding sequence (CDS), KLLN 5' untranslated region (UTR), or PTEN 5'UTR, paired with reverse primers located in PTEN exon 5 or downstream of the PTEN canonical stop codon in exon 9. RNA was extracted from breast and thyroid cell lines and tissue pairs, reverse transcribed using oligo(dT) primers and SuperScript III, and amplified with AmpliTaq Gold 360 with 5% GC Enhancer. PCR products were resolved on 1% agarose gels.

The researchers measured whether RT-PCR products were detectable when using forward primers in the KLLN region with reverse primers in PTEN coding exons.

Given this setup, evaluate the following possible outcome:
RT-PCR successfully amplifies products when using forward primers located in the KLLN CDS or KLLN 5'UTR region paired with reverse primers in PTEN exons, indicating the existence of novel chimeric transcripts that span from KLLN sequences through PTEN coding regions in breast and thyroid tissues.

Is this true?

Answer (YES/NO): NO